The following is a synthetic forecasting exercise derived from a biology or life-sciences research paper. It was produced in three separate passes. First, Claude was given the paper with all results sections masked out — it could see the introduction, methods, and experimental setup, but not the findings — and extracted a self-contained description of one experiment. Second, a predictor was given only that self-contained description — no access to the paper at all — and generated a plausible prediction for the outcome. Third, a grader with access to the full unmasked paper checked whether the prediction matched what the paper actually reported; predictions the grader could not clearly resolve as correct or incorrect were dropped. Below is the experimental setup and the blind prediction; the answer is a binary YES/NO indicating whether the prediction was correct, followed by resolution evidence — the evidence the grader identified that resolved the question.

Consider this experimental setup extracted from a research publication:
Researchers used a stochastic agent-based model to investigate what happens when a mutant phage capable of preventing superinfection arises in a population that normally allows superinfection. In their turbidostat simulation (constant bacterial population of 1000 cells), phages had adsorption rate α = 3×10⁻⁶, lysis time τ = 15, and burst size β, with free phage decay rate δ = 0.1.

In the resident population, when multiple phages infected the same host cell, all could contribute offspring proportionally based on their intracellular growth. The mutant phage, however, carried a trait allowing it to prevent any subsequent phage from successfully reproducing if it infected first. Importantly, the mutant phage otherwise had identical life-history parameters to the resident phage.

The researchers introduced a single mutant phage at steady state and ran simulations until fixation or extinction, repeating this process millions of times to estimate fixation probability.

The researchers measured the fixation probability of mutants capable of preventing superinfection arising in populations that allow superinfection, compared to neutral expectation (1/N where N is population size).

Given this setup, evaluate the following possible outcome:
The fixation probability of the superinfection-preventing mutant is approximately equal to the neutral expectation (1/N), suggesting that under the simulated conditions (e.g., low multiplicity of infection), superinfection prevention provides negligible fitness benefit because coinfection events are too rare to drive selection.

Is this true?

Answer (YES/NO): NO